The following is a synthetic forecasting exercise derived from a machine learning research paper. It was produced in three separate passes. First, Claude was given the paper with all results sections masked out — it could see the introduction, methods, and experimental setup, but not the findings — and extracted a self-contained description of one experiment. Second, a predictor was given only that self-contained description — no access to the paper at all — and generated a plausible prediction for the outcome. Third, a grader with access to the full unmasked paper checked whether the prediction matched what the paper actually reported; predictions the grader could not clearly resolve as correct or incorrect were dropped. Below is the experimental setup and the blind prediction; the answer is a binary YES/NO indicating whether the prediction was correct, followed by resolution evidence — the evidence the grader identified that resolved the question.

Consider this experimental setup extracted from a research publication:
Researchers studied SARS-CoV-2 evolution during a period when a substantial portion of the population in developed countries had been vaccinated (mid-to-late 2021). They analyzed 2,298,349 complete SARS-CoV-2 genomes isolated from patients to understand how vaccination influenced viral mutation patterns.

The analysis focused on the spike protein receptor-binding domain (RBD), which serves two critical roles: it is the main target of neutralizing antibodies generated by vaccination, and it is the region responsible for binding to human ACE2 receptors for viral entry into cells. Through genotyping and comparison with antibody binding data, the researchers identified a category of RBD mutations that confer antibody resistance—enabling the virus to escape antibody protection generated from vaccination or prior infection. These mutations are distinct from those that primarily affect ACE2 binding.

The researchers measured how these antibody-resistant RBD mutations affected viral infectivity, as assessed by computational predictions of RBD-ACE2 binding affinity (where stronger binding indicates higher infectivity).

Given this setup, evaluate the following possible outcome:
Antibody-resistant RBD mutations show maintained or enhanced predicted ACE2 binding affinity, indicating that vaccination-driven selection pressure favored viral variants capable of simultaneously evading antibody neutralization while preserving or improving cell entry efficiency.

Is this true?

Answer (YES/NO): NO